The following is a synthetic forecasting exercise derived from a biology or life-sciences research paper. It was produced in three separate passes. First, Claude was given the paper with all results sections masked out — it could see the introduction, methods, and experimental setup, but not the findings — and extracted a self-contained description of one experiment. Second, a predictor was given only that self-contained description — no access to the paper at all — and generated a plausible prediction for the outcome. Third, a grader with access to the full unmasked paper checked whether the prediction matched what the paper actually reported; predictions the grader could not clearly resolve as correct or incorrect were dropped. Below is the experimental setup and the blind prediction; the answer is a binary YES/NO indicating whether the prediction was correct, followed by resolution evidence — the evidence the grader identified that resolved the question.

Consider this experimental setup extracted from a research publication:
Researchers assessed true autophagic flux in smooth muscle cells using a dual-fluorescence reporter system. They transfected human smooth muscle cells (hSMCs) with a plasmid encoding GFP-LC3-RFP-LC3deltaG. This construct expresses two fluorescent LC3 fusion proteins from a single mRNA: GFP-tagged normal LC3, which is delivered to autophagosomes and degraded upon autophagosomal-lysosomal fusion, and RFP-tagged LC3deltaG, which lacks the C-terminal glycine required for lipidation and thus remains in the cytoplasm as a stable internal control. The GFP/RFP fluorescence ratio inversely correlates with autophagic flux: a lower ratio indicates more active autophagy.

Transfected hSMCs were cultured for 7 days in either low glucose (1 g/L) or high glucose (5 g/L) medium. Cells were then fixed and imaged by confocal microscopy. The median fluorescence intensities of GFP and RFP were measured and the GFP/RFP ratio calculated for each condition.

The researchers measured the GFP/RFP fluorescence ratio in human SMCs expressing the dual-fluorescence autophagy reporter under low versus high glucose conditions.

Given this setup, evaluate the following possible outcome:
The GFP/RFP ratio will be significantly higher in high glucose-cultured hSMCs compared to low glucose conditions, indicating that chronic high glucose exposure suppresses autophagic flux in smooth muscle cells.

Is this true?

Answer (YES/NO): YES